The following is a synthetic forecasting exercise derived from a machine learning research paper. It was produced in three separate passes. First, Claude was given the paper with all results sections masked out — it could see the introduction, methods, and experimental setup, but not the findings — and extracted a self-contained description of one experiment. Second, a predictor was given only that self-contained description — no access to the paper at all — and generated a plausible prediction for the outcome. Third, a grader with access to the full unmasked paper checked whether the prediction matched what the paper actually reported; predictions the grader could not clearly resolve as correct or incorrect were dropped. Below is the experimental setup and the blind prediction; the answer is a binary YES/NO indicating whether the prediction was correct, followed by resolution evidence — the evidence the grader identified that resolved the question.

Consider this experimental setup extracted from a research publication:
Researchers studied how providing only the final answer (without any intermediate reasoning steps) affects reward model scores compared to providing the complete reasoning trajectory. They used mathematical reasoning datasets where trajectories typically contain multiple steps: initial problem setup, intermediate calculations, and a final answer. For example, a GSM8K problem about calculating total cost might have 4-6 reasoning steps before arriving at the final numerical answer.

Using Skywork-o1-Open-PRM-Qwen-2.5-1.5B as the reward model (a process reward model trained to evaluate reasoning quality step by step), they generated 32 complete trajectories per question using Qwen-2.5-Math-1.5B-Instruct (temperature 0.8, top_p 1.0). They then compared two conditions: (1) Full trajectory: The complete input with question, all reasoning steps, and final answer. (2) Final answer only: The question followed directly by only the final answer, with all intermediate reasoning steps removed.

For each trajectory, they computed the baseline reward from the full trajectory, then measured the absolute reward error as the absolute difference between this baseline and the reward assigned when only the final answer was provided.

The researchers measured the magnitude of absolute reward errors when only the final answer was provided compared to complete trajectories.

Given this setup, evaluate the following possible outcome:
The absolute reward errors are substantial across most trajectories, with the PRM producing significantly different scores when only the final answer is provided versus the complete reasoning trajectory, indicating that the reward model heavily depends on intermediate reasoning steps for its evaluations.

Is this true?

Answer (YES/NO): YES